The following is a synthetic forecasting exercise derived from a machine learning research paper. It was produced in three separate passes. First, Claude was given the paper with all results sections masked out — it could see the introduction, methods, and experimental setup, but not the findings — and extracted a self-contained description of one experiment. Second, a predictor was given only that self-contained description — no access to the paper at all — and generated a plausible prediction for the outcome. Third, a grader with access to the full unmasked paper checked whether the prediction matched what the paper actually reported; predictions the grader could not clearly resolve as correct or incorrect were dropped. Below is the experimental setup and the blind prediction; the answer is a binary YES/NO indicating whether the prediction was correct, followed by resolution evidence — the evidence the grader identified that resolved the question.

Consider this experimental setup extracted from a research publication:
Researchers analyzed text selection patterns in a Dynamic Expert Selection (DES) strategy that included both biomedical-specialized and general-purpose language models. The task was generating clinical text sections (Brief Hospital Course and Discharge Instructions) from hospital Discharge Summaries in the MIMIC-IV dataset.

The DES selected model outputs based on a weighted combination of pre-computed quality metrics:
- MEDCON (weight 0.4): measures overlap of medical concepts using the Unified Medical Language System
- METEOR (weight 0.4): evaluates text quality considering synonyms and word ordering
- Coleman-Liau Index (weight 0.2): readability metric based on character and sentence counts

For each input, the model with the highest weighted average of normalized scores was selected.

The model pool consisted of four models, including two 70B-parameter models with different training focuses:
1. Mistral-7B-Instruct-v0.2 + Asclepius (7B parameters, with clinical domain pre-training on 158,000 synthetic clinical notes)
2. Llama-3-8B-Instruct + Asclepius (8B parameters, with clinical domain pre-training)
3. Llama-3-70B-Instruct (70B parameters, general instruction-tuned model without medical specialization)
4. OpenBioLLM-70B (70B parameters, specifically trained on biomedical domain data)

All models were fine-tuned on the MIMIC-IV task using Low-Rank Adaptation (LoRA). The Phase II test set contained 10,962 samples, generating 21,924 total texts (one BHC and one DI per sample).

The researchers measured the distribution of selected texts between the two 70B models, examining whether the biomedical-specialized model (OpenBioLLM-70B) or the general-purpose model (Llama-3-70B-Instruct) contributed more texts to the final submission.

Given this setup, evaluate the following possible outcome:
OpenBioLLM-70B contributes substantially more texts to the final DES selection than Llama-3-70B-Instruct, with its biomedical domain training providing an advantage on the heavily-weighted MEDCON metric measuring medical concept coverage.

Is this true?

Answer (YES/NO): NO